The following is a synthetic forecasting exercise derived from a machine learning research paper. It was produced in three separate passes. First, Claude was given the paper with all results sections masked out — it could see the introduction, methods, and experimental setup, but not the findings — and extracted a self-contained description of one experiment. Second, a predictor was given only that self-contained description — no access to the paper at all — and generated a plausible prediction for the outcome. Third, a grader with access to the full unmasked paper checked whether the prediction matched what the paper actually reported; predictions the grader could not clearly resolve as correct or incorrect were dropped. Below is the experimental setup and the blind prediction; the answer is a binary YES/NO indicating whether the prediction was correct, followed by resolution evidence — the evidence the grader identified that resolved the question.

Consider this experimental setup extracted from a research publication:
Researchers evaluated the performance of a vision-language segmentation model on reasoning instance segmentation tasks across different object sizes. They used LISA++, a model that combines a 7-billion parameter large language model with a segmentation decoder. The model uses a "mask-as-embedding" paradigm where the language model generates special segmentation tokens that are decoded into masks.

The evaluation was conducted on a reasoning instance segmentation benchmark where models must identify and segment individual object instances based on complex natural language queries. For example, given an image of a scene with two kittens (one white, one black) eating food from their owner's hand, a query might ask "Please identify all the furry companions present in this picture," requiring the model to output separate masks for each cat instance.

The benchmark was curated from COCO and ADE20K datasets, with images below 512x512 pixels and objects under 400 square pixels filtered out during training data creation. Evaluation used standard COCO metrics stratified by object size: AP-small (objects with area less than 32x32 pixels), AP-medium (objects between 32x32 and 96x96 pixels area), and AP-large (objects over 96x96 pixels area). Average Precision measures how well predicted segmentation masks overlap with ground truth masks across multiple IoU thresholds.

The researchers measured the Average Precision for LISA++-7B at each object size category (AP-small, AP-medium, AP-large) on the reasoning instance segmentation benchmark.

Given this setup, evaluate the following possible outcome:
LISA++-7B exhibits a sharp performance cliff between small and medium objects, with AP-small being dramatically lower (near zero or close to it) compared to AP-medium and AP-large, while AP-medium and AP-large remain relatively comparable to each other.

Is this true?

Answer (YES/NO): NO